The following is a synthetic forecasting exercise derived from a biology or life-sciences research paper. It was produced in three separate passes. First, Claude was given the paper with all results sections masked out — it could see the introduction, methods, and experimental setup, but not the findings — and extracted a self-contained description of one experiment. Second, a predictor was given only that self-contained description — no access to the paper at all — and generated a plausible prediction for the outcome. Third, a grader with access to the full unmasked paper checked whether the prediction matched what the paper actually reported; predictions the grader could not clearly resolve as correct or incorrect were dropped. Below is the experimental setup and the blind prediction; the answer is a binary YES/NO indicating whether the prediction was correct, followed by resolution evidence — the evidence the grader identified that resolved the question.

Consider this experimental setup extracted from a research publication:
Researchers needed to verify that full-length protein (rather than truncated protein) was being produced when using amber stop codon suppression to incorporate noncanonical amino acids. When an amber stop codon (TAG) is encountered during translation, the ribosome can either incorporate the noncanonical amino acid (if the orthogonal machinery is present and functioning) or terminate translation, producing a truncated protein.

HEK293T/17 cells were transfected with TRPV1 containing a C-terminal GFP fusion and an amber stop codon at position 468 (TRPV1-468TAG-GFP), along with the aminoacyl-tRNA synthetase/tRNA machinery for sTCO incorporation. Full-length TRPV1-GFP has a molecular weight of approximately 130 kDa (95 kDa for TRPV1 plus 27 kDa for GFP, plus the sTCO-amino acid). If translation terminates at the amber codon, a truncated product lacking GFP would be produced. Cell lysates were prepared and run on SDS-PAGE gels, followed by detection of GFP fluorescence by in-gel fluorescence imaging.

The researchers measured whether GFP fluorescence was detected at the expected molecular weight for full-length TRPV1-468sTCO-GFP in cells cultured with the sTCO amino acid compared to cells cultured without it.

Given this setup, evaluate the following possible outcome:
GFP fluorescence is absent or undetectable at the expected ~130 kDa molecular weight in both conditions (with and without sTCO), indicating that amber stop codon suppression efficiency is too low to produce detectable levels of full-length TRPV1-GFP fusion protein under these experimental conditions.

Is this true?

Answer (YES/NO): NO